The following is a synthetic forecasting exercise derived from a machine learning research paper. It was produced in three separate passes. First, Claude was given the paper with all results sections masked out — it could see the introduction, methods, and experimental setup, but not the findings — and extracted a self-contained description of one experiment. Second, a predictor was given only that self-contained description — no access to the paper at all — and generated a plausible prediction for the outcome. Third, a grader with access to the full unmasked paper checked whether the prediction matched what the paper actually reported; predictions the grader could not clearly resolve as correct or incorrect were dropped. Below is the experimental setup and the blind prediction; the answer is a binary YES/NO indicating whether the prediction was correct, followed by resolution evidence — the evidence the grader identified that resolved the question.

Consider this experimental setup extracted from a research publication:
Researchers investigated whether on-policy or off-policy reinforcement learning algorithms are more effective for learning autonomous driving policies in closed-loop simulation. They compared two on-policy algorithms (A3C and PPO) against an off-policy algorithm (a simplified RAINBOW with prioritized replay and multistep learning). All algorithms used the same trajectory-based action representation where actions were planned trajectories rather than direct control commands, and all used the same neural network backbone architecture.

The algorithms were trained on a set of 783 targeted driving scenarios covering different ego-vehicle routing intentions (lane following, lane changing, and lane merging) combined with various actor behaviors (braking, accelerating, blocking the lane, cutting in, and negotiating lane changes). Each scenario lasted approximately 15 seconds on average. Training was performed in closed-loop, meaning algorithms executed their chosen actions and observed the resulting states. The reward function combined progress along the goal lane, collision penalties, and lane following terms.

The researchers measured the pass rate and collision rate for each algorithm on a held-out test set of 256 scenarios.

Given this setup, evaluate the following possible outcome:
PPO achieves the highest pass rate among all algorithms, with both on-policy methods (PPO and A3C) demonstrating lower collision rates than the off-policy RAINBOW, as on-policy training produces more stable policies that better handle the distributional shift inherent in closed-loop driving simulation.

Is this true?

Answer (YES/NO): NO